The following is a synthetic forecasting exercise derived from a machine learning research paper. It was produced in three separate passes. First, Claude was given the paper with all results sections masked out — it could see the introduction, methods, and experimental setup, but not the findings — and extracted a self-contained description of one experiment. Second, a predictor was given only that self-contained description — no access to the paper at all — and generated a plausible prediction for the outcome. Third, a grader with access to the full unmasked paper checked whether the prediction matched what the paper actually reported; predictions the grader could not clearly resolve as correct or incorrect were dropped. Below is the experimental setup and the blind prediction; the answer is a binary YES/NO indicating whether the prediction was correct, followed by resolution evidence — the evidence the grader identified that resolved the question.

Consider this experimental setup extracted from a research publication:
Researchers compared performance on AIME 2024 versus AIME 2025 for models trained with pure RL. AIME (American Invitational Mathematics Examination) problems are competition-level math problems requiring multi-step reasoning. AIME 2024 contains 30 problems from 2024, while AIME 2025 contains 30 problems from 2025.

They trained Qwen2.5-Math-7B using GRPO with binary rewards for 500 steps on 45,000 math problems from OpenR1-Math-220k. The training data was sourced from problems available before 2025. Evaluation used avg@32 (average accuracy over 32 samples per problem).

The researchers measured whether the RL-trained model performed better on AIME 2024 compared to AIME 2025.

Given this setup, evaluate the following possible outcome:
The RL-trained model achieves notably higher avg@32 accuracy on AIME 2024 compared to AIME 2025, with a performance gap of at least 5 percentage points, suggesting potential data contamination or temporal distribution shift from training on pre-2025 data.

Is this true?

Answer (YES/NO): YES